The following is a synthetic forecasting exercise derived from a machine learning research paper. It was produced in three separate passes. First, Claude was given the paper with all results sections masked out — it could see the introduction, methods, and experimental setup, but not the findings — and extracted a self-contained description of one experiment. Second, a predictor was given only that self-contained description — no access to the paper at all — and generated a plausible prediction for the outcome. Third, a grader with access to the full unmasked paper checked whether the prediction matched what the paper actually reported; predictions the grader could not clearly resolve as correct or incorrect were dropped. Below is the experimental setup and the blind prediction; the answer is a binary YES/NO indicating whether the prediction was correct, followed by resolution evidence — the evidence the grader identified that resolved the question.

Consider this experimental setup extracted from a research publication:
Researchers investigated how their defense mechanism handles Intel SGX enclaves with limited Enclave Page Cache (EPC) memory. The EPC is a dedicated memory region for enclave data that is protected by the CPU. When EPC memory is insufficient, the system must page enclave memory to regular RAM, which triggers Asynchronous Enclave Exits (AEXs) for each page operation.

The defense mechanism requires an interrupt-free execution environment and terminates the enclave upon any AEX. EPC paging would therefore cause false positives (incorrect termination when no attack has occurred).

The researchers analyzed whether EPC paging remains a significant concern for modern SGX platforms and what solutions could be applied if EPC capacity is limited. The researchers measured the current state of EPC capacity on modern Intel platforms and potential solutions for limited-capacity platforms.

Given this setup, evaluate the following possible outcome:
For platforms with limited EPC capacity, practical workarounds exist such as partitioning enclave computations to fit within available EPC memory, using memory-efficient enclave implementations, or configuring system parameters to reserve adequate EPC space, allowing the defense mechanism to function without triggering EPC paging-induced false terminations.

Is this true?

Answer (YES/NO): NO